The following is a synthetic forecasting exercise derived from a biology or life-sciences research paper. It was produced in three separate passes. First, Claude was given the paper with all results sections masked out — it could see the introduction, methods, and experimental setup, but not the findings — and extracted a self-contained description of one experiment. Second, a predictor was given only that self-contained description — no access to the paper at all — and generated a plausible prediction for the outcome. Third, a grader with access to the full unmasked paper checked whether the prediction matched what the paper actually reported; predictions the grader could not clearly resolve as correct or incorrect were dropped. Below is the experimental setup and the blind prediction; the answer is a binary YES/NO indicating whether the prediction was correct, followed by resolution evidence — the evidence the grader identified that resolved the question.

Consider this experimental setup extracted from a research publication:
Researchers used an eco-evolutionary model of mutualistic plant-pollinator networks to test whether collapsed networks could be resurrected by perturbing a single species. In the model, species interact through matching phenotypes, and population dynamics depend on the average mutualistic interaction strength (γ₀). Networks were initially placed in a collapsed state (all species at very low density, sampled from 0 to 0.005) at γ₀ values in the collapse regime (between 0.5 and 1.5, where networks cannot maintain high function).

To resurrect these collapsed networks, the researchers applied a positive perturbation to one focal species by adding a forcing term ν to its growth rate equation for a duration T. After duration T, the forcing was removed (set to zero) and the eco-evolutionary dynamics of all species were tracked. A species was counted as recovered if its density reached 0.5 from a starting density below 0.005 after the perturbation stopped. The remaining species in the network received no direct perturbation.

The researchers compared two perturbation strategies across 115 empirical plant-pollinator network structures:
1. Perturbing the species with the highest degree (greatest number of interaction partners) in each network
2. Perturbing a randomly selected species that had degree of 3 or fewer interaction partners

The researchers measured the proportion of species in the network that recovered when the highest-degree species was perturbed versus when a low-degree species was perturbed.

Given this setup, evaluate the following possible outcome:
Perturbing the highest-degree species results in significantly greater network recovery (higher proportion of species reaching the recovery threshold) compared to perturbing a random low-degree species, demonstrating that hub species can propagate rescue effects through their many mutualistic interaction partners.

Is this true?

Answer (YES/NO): YES